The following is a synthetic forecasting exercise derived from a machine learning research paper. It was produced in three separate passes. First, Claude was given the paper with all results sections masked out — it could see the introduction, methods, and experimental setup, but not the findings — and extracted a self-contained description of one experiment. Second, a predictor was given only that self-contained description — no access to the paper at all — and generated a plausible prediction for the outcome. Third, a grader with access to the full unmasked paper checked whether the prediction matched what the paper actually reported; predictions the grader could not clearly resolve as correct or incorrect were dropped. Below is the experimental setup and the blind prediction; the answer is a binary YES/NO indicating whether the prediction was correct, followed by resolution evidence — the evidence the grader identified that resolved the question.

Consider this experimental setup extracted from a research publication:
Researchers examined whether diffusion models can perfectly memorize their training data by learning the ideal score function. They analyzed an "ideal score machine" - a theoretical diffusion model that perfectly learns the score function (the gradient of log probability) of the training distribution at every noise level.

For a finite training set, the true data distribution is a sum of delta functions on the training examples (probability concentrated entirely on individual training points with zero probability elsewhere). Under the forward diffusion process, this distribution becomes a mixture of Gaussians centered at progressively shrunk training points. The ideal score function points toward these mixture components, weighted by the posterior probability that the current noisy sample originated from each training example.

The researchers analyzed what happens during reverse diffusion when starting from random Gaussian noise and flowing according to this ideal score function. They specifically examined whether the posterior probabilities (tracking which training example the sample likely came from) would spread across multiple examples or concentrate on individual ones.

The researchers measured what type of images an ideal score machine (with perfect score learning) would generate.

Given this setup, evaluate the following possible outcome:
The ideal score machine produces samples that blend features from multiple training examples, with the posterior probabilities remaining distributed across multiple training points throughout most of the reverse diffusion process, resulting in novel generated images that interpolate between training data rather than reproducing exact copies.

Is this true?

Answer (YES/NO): NO